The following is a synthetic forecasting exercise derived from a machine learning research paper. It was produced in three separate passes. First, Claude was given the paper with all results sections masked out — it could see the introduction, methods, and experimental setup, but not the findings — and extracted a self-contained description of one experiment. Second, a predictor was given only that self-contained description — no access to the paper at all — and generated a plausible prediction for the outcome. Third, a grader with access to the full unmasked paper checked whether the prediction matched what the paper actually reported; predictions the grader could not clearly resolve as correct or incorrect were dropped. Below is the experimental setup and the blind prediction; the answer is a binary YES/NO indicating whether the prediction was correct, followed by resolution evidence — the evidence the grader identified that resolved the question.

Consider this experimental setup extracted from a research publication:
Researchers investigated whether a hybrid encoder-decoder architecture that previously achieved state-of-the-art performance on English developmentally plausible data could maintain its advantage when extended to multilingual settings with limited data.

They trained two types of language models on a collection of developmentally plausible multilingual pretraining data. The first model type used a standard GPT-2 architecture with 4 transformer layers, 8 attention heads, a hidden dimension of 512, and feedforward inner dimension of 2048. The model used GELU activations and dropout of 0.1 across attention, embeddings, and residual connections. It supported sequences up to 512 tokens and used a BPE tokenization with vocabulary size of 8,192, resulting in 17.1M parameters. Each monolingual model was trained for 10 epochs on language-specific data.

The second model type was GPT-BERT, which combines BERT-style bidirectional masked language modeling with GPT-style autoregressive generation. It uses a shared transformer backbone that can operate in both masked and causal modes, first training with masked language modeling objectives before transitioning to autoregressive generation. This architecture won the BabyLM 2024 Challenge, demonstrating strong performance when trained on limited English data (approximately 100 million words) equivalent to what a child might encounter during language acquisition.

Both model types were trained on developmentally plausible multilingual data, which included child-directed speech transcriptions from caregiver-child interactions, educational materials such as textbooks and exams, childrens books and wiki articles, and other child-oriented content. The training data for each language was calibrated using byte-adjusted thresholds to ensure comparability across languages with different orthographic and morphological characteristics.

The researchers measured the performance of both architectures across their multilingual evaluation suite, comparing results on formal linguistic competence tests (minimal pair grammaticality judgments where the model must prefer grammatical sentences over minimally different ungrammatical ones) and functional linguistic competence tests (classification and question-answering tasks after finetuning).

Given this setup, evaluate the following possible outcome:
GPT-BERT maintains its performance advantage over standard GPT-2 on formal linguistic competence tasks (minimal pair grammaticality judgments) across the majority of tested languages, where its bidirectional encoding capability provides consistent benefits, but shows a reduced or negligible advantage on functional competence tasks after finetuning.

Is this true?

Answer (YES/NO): NO